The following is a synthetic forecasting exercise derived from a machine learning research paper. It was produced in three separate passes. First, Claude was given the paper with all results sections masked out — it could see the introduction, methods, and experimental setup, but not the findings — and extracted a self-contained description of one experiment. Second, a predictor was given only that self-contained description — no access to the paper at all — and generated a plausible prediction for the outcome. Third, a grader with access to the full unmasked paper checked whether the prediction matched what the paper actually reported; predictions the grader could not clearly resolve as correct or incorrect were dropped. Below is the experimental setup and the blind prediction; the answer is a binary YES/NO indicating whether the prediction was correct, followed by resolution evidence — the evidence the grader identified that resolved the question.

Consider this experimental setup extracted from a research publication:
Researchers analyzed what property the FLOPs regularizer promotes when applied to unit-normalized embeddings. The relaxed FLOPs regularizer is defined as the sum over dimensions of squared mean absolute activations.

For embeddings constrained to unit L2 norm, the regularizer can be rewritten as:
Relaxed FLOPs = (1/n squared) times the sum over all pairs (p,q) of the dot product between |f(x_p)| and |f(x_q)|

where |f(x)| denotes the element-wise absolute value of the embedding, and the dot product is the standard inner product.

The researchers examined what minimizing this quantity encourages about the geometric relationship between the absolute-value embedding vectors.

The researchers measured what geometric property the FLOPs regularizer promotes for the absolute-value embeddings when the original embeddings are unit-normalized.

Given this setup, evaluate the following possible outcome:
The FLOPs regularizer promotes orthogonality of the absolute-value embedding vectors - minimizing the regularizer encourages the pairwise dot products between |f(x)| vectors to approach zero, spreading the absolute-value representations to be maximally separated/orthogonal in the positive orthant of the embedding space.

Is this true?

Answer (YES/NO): YES